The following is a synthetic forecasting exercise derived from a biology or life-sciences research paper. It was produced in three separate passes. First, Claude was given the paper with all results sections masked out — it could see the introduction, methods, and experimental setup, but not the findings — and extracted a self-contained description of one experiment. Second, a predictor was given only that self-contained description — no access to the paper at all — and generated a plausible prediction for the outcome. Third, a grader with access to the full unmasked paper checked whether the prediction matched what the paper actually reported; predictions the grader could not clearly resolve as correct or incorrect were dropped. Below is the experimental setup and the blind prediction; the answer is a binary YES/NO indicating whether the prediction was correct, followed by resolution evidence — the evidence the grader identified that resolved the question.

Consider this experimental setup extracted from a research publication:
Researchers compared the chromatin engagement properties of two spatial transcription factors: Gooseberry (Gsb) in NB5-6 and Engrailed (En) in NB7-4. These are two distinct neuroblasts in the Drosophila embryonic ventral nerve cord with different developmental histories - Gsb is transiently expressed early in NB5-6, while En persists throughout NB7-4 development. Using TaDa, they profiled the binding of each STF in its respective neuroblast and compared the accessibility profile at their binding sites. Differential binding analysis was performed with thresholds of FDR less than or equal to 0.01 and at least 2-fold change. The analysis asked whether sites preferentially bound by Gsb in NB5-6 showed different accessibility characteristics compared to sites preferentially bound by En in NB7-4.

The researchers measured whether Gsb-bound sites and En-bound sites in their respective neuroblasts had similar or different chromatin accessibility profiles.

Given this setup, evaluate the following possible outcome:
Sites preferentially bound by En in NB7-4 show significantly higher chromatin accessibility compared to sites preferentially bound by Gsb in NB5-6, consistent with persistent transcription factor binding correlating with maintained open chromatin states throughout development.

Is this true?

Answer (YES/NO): NO